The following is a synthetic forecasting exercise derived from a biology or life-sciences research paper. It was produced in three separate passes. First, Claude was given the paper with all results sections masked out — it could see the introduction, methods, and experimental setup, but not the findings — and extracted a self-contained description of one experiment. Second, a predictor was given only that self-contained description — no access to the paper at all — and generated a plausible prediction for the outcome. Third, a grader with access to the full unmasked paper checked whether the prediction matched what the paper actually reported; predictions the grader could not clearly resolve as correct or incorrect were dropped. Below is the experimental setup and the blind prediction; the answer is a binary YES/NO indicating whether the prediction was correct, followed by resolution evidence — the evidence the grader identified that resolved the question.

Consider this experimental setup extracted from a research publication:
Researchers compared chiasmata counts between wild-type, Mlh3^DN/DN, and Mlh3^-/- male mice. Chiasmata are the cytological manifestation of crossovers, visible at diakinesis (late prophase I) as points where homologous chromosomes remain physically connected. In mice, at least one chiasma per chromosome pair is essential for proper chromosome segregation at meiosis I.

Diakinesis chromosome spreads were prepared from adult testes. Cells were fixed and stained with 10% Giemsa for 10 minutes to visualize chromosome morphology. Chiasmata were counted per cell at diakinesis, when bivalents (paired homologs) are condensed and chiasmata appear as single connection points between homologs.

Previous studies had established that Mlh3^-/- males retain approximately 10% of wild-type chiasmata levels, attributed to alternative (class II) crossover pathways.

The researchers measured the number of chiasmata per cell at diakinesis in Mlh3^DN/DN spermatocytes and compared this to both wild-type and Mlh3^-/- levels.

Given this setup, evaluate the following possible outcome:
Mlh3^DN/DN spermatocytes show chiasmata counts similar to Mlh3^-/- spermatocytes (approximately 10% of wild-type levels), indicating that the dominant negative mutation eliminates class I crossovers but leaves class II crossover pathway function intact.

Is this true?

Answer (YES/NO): NO